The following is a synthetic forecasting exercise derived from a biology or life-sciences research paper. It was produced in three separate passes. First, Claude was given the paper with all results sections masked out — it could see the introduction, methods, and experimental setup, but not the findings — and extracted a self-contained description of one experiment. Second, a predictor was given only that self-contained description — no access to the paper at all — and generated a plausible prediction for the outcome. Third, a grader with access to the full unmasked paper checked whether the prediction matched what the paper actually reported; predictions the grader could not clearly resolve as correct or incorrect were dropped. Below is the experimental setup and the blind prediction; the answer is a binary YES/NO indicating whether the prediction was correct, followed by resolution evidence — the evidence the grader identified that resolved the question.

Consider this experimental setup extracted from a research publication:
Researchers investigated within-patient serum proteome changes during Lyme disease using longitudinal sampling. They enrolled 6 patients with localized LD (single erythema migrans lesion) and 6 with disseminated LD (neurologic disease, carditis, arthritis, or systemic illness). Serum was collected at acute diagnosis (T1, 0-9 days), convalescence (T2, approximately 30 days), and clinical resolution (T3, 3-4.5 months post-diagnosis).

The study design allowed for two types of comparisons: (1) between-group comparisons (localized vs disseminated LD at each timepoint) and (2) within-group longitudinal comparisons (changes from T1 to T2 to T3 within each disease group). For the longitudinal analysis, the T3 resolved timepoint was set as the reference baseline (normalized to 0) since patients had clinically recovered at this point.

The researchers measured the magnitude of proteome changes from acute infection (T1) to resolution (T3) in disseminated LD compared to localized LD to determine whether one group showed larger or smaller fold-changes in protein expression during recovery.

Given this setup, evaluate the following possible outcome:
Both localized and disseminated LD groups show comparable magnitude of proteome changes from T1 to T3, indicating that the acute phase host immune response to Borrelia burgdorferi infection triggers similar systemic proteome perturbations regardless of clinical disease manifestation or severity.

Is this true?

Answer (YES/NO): NO